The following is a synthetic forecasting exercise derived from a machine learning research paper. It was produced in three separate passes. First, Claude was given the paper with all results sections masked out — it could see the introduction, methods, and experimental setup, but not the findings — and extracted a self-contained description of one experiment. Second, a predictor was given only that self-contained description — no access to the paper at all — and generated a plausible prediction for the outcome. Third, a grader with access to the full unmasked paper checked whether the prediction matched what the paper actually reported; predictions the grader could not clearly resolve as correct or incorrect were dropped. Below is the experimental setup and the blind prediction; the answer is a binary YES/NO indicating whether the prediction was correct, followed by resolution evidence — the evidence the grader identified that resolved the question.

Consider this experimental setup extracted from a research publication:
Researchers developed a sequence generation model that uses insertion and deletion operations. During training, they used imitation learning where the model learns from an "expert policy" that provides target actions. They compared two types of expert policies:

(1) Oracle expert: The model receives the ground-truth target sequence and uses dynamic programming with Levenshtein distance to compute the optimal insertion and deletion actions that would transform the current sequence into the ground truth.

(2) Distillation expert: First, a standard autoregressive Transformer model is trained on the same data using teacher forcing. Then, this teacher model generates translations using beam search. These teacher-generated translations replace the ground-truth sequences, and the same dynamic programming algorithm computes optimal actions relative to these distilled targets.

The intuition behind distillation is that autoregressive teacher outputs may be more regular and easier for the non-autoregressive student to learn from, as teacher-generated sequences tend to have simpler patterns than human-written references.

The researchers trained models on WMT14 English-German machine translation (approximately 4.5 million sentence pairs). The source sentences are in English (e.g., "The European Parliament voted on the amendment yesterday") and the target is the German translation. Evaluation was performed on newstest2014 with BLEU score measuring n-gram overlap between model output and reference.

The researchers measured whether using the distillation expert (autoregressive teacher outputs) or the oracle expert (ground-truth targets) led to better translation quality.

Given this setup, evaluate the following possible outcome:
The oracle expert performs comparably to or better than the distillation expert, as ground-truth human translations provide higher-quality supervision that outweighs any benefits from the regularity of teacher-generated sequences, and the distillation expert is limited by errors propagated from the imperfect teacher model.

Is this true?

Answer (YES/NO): NO